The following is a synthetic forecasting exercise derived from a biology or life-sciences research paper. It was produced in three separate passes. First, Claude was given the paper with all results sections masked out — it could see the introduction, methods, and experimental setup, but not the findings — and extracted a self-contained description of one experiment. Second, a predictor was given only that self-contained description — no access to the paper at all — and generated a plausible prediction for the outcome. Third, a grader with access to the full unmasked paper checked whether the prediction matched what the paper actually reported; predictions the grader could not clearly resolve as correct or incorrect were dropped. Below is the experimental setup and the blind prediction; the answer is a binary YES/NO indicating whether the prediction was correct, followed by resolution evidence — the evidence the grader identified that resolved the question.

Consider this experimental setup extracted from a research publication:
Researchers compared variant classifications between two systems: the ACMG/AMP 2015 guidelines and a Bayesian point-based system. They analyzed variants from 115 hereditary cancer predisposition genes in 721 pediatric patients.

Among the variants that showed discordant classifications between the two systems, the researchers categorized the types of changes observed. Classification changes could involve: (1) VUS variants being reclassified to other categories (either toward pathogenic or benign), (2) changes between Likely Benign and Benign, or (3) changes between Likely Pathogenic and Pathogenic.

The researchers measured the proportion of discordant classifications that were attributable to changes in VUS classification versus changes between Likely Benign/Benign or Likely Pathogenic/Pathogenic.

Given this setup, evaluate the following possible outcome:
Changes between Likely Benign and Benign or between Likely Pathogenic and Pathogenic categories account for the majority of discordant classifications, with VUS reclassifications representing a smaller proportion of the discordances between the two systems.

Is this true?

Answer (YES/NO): NO